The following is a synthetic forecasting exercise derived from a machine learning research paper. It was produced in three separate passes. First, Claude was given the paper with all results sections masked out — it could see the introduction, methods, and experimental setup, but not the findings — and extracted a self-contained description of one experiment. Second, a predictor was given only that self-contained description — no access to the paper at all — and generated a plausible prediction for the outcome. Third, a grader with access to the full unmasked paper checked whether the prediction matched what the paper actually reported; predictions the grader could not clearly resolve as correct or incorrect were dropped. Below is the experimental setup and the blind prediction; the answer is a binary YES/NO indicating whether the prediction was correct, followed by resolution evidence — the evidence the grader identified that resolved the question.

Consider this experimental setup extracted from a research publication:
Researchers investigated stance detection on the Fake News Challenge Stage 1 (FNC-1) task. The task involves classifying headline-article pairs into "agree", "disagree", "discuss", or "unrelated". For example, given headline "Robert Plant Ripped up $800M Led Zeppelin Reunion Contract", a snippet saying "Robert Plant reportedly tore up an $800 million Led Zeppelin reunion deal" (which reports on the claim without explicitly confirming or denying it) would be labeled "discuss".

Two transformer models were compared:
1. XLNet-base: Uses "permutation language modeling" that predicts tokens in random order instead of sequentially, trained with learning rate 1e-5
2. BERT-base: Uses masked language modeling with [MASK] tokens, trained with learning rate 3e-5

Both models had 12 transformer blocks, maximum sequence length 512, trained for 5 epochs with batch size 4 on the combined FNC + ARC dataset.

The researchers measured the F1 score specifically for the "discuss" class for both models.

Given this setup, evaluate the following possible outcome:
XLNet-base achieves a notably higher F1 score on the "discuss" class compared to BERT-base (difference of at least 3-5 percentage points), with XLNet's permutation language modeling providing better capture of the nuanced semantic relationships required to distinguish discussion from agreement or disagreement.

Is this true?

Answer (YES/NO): NO